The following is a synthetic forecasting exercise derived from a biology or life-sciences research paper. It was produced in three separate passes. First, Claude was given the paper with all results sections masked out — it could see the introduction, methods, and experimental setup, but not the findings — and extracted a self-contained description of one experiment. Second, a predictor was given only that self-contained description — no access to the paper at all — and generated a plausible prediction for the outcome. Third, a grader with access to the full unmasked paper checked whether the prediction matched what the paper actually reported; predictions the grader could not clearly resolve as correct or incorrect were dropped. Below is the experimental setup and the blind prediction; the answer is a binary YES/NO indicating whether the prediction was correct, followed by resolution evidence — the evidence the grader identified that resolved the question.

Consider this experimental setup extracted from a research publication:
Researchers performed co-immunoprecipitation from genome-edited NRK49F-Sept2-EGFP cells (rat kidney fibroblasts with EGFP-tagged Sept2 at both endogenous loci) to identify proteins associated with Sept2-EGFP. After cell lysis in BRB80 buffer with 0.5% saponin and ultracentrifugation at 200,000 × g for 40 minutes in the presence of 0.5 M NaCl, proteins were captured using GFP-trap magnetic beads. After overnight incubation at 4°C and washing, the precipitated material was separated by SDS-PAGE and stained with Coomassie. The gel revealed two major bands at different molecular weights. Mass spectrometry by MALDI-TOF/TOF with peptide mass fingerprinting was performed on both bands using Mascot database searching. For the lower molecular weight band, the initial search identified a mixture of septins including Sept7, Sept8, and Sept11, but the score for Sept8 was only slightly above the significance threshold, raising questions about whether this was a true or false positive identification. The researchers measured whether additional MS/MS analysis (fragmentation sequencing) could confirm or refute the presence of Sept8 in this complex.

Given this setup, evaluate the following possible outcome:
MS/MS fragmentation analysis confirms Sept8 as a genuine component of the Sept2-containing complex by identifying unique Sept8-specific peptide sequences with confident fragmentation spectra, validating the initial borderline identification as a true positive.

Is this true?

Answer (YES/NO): YES